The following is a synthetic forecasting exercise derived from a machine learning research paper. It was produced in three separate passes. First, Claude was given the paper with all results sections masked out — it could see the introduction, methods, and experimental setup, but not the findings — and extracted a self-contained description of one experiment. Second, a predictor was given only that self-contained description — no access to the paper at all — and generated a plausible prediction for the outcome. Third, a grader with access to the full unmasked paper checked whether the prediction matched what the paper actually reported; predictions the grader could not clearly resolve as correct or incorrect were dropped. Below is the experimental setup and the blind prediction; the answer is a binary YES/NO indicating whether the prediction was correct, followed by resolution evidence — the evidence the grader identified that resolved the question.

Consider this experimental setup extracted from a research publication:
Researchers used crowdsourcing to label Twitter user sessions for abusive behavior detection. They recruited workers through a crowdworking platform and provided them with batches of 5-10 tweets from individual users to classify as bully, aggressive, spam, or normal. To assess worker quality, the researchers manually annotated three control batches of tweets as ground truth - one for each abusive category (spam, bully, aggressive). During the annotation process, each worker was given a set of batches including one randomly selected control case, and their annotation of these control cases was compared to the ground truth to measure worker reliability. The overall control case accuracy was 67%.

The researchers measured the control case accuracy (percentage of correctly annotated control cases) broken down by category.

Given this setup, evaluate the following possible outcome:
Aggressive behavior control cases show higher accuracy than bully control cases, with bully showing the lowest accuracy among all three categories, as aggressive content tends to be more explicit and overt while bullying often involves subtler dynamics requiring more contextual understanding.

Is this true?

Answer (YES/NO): YES